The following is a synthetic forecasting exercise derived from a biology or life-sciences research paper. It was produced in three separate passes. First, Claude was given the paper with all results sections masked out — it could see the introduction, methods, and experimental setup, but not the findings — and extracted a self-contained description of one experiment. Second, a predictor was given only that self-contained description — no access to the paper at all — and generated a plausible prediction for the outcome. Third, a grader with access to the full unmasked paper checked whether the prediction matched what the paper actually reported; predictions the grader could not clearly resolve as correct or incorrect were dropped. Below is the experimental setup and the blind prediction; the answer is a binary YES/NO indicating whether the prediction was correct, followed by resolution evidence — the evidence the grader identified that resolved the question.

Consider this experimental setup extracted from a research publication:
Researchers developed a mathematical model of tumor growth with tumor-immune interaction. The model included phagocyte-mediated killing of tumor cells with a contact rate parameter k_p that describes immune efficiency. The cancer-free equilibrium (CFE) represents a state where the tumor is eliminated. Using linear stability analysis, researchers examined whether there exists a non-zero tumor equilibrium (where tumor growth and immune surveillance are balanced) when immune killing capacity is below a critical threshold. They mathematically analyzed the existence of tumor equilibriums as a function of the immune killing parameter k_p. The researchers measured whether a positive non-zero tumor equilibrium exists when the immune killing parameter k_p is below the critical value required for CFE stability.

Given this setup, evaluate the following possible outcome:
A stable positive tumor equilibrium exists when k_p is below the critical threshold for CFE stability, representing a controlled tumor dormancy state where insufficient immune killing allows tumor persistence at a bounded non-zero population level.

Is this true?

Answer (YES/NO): NO